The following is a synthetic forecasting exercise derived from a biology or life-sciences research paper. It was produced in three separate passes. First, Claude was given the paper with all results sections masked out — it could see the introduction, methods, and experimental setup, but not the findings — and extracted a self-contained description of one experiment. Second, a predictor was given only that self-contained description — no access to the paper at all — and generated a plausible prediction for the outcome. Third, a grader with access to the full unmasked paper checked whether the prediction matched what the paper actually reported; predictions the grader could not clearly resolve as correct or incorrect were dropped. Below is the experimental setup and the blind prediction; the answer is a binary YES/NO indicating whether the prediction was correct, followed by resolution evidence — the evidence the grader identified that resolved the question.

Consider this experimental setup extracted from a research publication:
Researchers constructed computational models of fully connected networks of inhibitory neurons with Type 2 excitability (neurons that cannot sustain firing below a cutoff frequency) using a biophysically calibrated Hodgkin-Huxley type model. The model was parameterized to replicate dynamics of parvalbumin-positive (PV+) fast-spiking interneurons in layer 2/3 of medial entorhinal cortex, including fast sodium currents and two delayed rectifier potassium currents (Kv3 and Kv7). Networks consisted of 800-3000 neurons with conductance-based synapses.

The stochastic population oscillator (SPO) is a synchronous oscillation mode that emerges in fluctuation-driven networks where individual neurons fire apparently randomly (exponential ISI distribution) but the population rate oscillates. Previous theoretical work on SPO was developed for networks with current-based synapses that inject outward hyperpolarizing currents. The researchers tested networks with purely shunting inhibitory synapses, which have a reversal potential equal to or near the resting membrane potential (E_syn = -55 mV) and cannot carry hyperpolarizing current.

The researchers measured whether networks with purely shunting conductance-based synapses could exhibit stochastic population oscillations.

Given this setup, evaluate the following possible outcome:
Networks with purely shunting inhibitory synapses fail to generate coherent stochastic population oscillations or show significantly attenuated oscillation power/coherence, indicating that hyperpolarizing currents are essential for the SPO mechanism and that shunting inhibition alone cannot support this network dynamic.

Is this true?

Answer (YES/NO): NO